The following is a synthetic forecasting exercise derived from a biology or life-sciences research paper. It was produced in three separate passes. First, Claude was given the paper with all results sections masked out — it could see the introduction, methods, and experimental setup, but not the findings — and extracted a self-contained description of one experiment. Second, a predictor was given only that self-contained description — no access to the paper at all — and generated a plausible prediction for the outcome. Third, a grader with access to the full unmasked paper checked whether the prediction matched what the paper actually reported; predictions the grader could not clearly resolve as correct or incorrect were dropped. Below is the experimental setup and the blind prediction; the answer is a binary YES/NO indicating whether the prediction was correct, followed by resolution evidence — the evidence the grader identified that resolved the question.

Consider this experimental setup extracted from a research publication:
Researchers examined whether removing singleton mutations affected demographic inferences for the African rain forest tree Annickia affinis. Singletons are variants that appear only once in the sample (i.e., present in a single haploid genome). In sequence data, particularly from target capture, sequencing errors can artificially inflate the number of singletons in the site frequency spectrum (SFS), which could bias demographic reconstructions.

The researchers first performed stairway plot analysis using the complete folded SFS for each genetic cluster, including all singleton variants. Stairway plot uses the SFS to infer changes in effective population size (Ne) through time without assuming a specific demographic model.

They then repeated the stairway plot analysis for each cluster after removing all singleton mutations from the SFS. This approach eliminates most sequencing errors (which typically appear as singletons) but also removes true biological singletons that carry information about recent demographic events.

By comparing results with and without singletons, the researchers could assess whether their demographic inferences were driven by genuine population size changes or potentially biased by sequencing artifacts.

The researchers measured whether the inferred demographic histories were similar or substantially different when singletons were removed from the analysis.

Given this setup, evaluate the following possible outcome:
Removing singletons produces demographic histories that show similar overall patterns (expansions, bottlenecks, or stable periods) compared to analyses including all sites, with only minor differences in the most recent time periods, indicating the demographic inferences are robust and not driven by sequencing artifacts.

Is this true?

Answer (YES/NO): NO